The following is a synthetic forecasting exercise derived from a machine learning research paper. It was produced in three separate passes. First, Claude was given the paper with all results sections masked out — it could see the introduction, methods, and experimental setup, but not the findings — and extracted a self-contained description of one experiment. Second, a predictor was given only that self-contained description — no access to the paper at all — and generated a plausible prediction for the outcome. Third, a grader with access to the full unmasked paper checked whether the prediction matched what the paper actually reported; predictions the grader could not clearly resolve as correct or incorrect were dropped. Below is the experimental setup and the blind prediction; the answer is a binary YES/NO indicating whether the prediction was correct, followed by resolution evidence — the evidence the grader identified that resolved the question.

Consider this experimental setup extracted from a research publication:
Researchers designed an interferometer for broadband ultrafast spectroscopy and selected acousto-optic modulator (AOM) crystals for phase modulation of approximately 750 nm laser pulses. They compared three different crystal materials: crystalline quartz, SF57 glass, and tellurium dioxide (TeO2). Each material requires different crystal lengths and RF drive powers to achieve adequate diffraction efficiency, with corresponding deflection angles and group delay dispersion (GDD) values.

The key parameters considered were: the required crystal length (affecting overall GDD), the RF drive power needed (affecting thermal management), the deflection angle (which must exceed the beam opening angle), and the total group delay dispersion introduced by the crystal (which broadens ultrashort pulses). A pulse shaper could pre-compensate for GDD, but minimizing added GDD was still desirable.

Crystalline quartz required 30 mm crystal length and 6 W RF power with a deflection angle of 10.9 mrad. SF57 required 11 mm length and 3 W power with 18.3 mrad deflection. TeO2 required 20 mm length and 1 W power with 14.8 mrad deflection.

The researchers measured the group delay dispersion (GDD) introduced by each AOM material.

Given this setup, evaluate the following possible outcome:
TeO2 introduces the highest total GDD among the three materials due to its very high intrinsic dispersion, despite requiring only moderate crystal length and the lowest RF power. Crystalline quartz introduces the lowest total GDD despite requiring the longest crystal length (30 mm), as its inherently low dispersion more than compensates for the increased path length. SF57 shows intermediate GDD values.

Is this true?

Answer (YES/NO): YES